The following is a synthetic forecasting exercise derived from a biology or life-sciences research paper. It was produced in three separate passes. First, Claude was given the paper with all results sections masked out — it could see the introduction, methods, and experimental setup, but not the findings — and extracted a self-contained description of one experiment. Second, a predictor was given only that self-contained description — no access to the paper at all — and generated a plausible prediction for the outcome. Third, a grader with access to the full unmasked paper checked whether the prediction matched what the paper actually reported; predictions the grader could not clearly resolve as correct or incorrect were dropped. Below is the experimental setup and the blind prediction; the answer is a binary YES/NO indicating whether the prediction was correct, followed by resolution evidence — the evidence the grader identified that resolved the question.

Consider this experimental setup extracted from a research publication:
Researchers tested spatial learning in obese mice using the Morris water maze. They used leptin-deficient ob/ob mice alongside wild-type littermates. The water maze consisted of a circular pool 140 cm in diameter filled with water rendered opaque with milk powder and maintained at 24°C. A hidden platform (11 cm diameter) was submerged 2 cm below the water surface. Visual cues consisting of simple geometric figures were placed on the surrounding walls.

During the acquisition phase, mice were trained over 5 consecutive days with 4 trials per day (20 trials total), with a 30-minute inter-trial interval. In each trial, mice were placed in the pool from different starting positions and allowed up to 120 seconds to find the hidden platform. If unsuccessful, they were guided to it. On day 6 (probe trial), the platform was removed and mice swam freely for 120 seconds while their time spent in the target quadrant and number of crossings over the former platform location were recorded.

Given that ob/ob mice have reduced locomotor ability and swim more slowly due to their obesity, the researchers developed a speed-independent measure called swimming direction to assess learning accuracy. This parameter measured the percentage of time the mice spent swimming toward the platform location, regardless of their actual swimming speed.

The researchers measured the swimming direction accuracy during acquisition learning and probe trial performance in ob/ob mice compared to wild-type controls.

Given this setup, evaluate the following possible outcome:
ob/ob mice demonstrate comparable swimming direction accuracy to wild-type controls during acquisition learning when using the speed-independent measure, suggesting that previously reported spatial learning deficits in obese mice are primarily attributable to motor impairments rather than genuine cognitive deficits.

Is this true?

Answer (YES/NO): YES